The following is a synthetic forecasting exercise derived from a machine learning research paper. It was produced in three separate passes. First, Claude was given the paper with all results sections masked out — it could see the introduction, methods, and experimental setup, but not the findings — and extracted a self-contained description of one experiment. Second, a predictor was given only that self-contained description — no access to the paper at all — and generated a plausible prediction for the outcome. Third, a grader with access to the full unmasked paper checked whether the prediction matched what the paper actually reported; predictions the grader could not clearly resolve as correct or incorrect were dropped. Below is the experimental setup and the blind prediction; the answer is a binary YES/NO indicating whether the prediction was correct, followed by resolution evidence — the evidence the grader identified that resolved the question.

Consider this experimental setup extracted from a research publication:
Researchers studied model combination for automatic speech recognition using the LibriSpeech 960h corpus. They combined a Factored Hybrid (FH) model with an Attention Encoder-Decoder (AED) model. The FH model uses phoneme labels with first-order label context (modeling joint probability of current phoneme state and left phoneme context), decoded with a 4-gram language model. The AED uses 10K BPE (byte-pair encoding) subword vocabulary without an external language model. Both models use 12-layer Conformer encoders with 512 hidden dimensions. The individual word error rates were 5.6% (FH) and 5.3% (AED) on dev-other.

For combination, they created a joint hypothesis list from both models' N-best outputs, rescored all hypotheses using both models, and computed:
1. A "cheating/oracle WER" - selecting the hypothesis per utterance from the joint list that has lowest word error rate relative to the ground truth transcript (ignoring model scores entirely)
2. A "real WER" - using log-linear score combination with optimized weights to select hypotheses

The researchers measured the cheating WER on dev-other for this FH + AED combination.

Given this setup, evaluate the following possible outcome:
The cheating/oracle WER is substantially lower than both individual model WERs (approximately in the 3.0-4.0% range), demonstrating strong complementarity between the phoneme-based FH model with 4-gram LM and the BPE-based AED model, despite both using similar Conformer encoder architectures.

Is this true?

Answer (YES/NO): YES